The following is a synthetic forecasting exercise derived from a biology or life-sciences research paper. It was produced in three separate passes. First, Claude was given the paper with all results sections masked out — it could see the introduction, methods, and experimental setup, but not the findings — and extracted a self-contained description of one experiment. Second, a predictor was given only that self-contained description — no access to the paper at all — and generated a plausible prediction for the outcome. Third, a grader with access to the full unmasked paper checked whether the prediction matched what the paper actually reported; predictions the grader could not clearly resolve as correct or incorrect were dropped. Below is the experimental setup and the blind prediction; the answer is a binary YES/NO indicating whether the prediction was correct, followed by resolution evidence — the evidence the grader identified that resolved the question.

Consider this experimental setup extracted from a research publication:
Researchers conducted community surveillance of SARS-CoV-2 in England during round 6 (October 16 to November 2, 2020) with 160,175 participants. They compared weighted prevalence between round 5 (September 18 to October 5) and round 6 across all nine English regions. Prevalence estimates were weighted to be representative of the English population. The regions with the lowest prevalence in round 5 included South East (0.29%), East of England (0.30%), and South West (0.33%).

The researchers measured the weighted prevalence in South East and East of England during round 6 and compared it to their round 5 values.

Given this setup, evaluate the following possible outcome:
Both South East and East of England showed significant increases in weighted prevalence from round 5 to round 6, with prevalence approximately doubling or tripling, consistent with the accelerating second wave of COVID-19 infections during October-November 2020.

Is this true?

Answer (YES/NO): YES